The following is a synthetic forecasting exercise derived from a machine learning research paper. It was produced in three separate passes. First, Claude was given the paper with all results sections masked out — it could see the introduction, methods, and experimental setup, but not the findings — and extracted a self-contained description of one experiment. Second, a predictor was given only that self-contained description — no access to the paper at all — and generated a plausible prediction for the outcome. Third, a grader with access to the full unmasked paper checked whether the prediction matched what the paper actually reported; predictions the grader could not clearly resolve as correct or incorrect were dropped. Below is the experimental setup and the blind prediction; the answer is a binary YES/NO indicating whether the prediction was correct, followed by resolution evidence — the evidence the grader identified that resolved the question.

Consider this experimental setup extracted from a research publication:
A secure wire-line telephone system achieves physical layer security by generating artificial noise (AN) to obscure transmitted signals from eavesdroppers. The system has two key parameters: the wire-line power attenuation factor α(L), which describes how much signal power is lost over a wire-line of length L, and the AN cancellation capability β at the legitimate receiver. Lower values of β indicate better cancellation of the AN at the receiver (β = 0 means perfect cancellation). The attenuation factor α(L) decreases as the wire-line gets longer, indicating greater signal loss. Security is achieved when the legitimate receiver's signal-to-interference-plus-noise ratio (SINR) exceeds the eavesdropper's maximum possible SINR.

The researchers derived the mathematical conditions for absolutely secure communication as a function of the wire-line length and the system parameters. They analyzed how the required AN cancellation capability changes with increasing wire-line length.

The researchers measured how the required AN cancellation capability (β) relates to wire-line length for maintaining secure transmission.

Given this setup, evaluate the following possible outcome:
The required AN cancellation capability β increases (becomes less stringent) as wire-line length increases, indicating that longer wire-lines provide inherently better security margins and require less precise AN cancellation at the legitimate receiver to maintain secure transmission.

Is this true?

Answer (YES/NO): NO